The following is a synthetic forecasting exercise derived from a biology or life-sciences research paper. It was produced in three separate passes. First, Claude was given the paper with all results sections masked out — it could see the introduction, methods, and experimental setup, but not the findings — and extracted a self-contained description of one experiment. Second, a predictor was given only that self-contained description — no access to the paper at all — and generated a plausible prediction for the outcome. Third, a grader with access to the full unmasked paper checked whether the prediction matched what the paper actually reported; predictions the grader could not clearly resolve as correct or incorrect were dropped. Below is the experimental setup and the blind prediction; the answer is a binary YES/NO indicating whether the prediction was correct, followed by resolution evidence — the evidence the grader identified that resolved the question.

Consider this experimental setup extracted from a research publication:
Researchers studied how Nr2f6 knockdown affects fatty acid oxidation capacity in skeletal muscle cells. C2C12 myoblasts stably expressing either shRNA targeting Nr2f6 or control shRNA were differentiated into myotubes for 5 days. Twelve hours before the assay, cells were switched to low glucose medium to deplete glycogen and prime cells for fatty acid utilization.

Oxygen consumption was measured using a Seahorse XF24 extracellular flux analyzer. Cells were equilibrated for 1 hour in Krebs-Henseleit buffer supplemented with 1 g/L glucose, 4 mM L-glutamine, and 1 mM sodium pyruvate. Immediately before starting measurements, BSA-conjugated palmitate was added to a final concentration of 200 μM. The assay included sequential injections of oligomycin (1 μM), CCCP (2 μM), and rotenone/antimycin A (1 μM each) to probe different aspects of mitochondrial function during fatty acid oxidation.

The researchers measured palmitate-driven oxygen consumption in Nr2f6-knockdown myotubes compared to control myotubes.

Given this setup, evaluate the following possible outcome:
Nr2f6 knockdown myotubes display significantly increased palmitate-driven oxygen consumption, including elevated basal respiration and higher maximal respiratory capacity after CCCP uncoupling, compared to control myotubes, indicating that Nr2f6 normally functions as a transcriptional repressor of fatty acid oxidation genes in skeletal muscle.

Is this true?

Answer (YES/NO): NO